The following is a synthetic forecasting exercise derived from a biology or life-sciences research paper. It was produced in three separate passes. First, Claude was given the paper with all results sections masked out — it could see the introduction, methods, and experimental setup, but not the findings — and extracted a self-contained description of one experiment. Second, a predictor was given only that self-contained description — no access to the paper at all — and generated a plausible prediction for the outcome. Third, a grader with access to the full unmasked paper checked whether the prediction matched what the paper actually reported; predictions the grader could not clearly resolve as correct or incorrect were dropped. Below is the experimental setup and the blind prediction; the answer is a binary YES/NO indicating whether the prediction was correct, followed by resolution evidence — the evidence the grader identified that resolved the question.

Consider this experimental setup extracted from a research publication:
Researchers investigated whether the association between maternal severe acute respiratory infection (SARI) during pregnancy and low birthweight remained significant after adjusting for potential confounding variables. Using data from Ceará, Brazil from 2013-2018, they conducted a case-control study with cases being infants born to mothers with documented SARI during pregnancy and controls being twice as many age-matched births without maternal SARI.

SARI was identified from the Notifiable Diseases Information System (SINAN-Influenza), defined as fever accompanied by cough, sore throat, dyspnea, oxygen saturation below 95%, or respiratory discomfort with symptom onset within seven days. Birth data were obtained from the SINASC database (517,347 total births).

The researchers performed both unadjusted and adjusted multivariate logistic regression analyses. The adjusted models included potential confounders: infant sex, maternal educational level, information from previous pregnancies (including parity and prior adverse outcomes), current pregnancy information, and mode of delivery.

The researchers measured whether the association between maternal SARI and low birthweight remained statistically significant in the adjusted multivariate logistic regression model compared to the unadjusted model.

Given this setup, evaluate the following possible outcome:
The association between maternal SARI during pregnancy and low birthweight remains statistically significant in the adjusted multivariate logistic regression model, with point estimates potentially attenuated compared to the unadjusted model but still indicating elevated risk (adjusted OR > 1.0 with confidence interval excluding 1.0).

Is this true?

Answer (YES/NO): YES